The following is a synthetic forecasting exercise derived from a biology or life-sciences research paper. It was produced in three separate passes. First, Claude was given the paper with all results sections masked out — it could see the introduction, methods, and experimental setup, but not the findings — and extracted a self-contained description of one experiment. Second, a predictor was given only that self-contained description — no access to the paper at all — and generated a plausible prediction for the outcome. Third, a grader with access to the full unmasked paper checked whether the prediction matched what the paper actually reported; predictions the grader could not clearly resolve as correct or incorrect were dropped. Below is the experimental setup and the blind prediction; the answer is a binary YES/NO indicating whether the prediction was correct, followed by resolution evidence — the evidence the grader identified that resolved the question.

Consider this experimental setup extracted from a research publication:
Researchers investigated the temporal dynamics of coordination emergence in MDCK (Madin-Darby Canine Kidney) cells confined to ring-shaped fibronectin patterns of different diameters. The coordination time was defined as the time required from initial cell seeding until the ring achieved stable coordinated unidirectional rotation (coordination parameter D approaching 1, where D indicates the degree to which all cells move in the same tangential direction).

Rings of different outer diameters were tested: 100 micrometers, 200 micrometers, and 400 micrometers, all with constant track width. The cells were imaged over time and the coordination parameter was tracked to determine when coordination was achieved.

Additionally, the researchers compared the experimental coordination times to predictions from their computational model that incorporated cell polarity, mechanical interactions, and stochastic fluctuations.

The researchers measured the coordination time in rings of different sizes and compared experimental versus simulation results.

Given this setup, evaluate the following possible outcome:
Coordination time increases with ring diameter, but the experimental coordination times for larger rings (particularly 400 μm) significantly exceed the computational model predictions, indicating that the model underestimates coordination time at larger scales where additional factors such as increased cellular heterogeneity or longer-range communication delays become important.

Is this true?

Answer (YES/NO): NO